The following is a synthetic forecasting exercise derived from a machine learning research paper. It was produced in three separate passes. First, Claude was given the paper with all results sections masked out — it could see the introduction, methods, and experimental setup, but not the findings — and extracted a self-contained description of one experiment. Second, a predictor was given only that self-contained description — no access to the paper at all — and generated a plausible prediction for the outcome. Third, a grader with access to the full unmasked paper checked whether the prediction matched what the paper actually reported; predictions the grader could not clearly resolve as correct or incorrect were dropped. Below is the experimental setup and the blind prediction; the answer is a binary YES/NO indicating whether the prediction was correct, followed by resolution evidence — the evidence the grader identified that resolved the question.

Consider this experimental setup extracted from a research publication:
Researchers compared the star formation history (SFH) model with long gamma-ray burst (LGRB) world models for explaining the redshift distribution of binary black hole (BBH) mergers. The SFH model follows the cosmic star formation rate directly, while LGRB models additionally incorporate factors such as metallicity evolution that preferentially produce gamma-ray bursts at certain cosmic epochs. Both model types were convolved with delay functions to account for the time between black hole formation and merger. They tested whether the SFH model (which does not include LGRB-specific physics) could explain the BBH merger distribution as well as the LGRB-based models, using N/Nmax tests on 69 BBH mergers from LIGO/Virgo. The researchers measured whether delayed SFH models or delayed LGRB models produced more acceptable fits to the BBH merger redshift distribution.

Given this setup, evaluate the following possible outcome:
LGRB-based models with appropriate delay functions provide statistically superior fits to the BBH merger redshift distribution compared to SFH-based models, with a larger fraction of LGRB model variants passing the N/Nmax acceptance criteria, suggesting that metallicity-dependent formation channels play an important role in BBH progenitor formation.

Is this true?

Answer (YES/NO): NO